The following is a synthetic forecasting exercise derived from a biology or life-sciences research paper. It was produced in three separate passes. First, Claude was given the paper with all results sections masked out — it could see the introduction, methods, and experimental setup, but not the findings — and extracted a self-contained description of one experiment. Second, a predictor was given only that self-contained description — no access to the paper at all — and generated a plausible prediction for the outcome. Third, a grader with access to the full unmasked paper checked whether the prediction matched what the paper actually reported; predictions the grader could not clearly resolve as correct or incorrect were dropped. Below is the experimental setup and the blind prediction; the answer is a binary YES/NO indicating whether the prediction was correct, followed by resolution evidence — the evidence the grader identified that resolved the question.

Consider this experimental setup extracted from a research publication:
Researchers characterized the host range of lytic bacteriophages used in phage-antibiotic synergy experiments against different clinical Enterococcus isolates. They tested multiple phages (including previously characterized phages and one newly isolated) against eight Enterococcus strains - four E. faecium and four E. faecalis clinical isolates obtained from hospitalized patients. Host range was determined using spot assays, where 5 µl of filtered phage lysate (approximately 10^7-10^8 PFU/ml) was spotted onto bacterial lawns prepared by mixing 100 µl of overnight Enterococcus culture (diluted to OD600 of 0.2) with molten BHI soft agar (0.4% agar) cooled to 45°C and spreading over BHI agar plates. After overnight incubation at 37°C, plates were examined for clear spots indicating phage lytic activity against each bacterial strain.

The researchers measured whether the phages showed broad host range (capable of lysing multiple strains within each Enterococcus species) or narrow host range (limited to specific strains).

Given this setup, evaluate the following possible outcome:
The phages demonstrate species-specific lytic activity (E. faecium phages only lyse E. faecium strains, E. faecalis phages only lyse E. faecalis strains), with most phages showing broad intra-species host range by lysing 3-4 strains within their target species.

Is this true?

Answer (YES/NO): NO